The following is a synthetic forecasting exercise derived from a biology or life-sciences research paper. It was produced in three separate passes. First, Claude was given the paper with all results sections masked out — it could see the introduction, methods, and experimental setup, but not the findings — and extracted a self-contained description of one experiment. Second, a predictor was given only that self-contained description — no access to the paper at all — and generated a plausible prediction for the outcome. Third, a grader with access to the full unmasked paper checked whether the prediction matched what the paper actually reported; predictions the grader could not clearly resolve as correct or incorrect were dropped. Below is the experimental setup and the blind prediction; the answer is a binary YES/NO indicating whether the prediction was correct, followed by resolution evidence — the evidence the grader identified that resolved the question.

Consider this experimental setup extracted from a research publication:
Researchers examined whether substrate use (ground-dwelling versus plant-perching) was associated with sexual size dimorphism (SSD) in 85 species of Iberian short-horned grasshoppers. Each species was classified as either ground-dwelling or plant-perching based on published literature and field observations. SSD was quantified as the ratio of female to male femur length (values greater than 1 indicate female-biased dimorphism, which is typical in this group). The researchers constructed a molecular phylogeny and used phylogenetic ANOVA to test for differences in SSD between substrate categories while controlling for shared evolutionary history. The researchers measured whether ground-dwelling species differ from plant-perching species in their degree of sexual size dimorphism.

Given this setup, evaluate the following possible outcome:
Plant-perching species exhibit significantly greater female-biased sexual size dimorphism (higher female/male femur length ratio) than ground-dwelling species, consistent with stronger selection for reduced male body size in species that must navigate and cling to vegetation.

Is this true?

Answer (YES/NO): NO